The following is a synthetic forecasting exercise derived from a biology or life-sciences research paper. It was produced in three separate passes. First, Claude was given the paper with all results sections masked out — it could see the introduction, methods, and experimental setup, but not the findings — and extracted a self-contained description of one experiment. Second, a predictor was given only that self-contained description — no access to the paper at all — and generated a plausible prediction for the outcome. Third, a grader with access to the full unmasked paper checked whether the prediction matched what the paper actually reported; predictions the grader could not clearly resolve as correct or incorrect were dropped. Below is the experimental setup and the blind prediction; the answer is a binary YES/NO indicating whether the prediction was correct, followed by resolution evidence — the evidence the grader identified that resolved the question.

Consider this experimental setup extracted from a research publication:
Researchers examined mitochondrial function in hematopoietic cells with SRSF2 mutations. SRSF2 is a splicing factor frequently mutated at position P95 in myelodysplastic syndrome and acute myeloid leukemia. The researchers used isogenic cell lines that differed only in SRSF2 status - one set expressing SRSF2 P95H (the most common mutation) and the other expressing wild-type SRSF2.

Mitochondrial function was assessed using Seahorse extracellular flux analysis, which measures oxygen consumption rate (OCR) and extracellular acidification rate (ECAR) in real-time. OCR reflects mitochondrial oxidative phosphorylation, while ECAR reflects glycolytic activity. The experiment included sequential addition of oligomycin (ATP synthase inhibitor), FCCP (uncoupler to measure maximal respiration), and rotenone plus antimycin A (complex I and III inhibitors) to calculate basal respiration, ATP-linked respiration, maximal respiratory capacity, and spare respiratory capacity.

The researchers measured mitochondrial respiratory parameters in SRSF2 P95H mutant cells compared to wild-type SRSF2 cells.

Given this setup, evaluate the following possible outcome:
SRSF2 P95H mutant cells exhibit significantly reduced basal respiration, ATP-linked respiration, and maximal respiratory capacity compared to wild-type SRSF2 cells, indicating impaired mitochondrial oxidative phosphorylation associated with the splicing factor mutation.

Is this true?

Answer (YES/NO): NO